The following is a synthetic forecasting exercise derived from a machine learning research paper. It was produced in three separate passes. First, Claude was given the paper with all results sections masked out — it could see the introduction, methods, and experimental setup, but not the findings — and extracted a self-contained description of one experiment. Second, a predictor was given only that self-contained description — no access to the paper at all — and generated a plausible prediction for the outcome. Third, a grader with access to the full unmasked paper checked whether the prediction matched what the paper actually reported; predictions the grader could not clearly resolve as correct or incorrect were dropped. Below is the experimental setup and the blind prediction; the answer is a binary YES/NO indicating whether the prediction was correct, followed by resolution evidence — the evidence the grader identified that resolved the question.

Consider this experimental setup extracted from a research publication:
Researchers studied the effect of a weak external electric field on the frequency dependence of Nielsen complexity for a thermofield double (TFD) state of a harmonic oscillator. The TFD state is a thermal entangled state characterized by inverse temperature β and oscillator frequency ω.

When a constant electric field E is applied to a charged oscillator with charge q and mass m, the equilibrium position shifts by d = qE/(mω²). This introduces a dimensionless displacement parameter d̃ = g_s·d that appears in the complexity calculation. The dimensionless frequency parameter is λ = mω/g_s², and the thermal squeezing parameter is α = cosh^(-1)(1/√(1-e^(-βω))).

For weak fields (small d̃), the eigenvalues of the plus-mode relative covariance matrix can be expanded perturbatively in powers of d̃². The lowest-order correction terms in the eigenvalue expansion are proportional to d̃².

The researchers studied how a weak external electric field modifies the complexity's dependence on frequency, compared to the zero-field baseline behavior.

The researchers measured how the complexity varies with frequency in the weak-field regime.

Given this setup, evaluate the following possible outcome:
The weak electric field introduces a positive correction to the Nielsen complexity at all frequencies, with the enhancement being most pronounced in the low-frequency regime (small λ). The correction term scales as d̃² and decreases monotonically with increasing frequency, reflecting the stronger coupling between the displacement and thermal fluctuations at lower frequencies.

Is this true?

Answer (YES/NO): NO